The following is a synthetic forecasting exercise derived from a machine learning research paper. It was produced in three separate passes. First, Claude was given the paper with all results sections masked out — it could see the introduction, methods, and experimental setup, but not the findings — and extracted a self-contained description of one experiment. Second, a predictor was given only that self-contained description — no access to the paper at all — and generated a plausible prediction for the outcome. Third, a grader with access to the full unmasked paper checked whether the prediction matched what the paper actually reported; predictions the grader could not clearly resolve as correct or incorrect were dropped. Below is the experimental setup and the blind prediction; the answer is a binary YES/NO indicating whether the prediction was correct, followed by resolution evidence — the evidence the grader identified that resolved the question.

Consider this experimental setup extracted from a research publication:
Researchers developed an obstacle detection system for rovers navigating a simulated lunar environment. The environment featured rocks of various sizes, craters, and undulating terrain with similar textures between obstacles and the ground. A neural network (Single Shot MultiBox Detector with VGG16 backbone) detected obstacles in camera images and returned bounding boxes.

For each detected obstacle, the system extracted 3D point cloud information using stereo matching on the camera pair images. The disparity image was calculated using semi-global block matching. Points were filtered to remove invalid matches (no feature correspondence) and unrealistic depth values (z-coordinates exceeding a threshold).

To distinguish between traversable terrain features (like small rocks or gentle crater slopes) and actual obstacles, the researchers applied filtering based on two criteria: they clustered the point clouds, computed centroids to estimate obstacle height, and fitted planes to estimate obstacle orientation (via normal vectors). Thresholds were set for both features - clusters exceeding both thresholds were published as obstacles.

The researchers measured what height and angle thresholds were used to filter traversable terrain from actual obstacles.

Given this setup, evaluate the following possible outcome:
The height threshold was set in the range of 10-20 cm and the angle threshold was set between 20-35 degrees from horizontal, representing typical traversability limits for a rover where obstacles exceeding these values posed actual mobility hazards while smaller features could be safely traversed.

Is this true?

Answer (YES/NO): NO